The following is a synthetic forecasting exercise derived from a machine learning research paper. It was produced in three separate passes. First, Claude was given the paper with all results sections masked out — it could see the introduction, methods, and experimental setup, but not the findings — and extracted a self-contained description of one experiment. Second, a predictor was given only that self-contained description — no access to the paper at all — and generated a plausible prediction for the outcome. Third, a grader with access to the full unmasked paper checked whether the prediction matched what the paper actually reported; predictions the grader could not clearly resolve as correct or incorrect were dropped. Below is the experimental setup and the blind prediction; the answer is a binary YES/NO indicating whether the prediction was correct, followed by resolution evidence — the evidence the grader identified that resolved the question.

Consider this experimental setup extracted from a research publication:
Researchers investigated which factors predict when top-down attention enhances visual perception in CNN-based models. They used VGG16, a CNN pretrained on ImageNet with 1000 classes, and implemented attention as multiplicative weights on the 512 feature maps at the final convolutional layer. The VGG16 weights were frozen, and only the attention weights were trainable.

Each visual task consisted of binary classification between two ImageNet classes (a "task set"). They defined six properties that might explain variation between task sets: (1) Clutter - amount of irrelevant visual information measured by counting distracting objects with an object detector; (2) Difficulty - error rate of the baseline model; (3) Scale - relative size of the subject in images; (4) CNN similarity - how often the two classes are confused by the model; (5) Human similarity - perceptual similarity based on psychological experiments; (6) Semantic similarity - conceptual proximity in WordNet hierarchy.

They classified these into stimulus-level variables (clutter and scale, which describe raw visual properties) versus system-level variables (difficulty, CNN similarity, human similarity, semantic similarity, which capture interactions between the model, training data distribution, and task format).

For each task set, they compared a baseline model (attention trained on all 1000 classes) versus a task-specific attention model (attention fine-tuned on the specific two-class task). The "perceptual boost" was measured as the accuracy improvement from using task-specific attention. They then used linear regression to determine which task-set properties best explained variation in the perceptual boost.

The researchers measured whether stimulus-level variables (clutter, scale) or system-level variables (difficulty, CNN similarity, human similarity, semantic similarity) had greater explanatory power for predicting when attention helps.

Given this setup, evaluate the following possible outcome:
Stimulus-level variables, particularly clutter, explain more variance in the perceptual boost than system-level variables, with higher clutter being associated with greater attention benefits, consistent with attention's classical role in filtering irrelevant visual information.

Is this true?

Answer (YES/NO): NO